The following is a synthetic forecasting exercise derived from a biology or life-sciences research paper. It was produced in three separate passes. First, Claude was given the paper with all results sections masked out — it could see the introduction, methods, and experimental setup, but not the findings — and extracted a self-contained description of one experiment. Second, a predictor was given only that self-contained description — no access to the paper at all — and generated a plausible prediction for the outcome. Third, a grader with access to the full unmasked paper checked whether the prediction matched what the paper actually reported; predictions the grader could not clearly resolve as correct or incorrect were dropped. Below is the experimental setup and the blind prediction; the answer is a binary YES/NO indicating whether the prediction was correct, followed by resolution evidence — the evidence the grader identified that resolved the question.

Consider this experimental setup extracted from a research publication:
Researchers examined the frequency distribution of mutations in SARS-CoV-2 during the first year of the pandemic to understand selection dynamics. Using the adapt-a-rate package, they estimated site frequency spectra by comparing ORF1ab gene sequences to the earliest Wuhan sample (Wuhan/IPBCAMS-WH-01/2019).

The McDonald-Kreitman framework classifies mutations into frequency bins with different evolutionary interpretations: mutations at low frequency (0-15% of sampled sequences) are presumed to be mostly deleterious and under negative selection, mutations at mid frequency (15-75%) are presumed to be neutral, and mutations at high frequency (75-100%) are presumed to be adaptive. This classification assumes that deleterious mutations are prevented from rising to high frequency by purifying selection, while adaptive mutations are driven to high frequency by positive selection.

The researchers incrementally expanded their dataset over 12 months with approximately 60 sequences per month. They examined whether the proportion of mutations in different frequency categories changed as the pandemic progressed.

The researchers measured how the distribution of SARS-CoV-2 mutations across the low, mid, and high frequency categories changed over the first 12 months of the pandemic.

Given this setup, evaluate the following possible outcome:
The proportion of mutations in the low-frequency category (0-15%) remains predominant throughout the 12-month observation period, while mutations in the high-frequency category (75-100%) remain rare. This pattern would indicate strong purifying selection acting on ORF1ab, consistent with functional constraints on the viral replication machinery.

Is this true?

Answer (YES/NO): YES